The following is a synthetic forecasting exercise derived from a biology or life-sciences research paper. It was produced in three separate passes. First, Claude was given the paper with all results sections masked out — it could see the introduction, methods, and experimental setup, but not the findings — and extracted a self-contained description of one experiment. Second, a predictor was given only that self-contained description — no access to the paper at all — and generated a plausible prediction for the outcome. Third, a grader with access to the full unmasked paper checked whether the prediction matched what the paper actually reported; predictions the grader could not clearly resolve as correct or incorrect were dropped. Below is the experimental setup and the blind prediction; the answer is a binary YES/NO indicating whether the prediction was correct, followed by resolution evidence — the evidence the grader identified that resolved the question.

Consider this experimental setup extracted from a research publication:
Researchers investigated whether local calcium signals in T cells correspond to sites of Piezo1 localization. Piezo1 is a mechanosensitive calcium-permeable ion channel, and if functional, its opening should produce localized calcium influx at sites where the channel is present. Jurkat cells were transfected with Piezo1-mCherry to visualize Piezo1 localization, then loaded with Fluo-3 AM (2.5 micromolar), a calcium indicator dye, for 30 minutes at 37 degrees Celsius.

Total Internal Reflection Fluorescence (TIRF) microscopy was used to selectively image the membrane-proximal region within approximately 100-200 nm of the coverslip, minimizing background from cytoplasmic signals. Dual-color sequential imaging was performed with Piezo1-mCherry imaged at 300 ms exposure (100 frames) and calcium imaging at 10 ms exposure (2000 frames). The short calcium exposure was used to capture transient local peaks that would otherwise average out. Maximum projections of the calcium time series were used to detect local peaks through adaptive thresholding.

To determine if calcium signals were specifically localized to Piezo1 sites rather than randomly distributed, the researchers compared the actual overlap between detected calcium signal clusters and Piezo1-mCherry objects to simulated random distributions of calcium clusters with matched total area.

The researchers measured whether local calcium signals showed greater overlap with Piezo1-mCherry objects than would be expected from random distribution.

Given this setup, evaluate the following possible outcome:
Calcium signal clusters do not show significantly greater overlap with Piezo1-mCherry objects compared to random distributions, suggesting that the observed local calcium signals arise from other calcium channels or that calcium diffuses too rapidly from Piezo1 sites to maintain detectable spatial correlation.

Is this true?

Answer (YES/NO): NO